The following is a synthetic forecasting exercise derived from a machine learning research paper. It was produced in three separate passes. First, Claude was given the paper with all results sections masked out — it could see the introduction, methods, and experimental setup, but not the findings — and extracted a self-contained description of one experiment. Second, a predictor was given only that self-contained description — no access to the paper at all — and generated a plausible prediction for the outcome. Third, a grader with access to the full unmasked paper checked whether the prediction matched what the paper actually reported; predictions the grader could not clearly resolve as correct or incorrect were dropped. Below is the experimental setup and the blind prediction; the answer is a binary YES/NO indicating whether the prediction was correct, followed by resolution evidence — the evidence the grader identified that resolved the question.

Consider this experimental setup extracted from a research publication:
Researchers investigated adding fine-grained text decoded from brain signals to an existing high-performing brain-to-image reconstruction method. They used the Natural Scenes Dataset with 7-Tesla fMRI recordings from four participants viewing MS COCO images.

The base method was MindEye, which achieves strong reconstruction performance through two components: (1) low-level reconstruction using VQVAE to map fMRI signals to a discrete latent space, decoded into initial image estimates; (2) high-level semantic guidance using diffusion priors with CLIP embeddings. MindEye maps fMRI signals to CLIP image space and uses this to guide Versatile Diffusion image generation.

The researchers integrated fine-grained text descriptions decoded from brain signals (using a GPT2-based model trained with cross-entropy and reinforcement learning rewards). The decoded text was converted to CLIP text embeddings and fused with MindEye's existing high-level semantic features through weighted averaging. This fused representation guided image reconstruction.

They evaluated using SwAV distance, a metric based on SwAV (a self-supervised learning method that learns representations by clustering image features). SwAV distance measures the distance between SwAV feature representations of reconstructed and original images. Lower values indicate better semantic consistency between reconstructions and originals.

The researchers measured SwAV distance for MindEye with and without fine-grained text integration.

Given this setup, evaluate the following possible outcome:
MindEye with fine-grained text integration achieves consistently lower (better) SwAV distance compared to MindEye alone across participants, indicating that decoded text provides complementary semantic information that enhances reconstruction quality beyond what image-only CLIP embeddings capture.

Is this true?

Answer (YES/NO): YES